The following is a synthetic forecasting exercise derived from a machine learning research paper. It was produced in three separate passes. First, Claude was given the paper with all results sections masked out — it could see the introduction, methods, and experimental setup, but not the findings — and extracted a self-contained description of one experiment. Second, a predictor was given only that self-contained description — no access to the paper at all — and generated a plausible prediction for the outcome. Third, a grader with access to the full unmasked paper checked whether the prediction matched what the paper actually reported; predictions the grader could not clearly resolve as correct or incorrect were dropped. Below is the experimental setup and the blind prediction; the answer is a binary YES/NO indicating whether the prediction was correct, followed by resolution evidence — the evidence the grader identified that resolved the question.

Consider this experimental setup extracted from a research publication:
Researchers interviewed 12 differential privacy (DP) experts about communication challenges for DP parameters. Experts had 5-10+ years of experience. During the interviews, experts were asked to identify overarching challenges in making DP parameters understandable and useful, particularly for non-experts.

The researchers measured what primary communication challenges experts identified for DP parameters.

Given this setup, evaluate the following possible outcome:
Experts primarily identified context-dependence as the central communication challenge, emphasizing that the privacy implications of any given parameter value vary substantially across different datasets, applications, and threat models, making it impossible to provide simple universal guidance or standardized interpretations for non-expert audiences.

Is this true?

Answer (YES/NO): NO